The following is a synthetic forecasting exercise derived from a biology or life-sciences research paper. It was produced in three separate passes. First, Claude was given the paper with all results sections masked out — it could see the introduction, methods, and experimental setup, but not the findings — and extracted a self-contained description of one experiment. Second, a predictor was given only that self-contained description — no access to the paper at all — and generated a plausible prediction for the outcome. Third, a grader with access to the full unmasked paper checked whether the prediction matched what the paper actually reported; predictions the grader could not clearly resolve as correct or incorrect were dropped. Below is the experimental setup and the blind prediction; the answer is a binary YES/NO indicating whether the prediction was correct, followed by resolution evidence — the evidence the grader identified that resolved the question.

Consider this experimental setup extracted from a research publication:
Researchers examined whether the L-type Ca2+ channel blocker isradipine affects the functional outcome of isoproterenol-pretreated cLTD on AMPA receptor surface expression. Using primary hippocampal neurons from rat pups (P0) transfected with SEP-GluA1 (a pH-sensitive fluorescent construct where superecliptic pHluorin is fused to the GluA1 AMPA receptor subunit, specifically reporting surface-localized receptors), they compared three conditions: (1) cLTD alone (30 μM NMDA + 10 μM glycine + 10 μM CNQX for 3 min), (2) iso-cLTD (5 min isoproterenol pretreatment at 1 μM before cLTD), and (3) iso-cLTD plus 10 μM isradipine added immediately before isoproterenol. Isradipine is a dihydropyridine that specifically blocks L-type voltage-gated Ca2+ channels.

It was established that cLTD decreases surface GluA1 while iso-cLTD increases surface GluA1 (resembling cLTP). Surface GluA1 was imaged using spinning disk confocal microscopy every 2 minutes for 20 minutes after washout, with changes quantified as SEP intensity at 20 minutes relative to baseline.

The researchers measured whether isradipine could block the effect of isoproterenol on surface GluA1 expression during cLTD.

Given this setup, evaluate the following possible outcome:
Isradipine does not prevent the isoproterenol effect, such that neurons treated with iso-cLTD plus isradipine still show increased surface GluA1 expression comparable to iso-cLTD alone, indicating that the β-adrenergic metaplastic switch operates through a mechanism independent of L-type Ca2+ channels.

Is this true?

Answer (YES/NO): NO